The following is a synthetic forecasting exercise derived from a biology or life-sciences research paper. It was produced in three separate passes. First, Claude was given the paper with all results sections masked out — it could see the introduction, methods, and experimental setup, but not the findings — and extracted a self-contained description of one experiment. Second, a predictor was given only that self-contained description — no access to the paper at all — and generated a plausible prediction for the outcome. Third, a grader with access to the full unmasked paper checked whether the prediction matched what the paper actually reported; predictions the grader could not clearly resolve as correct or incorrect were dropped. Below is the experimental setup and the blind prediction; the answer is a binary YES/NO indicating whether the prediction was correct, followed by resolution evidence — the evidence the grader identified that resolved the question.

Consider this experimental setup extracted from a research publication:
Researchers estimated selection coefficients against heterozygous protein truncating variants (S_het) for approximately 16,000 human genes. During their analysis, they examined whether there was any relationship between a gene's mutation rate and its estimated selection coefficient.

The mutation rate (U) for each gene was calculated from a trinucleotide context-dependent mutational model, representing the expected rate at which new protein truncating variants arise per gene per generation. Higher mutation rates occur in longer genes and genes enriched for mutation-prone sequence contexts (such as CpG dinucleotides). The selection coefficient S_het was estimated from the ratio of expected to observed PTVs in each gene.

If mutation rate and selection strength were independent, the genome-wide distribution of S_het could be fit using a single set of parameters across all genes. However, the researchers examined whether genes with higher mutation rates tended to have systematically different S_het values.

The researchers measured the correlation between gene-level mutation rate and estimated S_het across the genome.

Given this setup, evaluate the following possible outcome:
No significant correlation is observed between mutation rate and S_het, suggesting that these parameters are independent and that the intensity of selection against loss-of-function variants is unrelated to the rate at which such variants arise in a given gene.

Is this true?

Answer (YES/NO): NO